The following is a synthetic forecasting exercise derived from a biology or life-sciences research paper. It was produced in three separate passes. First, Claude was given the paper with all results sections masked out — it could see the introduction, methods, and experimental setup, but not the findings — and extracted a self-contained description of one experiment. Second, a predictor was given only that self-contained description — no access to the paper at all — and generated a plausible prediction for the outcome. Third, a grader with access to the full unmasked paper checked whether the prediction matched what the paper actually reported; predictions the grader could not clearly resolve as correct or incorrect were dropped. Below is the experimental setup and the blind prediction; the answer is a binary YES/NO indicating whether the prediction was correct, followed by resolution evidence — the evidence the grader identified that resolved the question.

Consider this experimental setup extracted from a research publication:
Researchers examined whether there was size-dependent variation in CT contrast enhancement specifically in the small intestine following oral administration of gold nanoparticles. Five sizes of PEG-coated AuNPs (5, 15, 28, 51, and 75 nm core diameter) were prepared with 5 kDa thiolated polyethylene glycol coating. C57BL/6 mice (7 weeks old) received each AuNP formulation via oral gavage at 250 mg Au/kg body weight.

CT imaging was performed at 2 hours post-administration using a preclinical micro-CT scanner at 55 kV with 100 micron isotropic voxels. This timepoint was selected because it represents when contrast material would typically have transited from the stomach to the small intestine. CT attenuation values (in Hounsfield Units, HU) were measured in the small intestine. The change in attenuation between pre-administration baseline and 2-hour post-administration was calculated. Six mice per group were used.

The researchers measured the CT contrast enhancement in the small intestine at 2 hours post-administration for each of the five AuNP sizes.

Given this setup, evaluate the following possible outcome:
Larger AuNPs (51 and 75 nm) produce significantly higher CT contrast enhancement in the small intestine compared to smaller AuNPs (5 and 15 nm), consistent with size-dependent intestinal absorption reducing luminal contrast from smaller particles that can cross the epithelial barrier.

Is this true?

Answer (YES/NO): NO